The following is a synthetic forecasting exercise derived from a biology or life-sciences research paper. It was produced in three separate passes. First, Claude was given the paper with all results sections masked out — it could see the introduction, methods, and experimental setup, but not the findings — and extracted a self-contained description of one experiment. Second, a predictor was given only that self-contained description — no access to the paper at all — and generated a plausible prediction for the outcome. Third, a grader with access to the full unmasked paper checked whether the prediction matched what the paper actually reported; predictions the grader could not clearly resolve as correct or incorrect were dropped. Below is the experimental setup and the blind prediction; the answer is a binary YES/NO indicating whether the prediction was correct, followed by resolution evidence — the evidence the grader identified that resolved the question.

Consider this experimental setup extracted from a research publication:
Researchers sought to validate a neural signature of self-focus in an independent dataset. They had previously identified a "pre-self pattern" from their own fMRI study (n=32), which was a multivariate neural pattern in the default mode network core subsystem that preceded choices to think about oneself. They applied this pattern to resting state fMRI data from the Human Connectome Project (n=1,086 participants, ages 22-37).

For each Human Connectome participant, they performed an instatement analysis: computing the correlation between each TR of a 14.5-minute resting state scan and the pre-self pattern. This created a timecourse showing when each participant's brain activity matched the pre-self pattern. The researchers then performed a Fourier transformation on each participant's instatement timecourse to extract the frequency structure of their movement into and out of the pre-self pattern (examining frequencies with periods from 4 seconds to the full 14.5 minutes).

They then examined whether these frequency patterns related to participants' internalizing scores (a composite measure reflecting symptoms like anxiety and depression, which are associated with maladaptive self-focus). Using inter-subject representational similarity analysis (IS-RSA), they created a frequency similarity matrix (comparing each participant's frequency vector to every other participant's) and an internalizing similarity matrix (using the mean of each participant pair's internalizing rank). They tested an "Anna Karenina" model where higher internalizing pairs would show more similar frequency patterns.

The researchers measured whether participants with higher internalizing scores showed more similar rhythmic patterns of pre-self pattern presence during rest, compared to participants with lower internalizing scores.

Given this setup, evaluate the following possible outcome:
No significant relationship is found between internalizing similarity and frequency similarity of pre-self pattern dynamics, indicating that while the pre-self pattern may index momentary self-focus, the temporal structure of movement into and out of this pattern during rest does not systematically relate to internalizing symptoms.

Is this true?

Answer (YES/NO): NO